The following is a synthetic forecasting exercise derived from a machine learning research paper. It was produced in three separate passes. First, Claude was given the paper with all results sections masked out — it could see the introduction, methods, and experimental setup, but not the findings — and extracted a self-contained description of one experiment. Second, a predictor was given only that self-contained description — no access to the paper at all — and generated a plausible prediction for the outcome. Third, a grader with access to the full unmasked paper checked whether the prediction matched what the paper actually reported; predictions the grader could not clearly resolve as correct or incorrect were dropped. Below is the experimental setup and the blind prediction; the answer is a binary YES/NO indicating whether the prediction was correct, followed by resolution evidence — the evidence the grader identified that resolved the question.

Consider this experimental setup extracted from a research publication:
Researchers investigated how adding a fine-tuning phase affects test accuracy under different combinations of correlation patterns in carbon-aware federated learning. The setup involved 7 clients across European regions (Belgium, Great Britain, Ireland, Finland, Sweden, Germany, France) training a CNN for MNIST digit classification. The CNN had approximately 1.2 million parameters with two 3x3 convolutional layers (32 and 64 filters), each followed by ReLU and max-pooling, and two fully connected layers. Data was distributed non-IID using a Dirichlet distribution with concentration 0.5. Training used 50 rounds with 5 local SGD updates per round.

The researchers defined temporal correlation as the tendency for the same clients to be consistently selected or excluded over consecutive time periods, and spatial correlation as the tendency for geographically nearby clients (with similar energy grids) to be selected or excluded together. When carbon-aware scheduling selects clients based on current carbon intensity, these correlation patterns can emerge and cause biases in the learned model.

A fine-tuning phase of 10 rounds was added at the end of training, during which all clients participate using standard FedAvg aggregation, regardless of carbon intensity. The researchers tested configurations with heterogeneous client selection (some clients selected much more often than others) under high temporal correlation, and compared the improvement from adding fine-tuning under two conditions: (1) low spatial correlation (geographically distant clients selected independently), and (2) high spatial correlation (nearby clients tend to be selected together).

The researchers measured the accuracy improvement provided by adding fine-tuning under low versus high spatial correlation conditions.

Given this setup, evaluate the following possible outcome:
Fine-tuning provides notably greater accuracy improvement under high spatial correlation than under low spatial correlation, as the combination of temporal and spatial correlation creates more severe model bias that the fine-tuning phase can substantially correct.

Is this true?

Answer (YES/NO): YES